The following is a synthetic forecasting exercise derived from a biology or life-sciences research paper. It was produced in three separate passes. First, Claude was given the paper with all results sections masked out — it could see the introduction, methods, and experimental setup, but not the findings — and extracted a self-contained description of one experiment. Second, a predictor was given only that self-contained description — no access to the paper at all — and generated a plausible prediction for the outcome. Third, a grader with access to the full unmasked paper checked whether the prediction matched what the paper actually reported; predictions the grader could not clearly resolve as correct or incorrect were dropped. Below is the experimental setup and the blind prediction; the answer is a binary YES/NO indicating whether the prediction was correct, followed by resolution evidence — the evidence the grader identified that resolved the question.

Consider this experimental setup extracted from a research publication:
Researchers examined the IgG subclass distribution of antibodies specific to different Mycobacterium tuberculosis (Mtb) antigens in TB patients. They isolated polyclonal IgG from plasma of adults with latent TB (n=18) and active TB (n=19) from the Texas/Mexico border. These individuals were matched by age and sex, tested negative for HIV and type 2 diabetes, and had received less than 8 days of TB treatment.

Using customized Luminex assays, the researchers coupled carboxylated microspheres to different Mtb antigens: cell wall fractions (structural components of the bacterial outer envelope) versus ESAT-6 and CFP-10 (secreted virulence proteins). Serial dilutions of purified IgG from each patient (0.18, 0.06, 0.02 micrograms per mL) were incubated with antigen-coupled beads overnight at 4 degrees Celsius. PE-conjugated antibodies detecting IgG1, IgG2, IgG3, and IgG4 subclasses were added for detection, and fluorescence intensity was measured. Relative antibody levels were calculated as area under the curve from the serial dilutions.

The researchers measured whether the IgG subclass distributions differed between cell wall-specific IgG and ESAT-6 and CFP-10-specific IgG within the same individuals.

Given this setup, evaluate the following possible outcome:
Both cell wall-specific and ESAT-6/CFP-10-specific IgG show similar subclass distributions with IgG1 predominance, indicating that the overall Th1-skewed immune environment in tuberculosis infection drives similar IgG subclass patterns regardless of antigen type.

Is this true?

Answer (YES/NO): NO